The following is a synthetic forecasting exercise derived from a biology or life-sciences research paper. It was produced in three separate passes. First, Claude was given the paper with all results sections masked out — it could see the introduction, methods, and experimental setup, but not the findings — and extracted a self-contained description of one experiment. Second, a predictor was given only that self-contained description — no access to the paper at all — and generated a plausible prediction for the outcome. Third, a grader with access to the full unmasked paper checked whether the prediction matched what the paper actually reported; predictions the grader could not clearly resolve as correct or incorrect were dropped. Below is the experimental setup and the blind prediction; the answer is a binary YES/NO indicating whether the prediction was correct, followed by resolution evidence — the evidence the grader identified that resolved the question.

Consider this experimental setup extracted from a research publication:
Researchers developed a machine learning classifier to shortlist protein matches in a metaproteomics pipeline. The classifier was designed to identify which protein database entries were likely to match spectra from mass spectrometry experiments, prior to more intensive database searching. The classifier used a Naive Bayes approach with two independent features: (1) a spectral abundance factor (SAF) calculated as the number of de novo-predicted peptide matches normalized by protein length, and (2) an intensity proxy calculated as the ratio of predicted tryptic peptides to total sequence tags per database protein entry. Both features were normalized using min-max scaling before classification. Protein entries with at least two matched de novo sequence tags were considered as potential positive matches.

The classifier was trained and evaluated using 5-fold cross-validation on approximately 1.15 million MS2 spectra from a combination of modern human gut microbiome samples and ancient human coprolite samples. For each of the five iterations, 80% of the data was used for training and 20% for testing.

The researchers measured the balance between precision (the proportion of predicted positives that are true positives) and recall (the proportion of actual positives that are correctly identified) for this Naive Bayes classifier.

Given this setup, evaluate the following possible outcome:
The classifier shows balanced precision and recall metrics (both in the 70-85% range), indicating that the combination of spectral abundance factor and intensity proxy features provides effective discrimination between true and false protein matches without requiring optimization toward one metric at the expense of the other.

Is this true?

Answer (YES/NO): NO